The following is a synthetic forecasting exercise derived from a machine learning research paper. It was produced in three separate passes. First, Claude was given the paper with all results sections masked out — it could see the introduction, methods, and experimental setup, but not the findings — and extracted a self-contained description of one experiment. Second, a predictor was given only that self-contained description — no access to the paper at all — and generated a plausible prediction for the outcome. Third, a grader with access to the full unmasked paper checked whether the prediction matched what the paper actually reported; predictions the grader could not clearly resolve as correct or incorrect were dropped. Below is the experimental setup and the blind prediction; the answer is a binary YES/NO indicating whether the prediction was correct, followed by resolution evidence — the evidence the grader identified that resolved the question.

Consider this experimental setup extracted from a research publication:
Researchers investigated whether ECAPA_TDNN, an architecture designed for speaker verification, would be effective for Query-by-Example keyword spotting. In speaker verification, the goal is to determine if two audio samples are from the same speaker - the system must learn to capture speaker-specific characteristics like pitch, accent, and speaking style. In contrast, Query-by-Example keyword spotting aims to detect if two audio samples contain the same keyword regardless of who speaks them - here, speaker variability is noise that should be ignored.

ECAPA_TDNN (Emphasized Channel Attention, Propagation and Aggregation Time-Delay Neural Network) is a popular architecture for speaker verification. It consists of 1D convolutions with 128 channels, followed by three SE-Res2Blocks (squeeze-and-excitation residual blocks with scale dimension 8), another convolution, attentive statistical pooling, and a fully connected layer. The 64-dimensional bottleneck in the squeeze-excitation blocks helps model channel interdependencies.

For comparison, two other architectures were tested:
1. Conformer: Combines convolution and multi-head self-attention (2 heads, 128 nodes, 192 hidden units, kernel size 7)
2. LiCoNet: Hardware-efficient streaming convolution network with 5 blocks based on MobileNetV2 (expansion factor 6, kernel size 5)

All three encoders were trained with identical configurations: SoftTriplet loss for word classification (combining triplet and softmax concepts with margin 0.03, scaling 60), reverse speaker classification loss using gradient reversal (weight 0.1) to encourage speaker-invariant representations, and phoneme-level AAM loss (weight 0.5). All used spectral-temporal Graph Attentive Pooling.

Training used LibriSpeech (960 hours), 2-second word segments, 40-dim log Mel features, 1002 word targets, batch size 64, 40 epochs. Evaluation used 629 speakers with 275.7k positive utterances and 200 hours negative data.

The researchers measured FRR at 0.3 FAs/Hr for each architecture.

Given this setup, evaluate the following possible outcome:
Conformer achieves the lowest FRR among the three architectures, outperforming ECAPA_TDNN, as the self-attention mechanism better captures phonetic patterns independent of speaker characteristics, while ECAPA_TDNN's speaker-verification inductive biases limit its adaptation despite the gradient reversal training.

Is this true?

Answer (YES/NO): YES